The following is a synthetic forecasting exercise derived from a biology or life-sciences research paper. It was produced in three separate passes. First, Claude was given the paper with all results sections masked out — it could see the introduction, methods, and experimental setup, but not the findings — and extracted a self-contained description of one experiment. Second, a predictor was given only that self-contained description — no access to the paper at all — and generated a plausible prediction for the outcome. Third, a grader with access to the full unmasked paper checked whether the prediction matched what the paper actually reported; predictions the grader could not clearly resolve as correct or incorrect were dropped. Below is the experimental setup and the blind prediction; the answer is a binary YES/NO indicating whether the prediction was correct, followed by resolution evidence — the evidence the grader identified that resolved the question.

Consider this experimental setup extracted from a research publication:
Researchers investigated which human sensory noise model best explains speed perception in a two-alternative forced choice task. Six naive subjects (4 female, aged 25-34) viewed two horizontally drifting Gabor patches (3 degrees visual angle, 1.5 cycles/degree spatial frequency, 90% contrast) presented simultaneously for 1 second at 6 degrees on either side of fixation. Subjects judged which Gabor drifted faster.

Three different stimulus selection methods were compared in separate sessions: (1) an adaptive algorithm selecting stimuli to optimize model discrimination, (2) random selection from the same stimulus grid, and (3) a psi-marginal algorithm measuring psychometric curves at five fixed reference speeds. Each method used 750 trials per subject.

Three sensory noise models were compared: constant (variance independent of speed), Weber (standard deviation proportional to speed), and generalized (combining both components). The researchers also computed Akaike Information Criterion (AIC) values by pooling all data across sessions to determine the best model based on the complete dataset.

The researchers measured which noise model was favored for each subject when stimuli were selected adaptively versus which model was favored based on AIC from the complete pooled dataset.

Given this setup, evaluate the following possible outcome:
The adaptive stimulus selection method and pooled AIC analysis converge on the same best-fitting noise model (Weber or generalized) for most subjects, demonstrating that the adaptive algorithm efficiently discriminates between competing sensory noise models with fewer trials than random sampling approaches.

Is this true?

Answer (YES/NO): YES